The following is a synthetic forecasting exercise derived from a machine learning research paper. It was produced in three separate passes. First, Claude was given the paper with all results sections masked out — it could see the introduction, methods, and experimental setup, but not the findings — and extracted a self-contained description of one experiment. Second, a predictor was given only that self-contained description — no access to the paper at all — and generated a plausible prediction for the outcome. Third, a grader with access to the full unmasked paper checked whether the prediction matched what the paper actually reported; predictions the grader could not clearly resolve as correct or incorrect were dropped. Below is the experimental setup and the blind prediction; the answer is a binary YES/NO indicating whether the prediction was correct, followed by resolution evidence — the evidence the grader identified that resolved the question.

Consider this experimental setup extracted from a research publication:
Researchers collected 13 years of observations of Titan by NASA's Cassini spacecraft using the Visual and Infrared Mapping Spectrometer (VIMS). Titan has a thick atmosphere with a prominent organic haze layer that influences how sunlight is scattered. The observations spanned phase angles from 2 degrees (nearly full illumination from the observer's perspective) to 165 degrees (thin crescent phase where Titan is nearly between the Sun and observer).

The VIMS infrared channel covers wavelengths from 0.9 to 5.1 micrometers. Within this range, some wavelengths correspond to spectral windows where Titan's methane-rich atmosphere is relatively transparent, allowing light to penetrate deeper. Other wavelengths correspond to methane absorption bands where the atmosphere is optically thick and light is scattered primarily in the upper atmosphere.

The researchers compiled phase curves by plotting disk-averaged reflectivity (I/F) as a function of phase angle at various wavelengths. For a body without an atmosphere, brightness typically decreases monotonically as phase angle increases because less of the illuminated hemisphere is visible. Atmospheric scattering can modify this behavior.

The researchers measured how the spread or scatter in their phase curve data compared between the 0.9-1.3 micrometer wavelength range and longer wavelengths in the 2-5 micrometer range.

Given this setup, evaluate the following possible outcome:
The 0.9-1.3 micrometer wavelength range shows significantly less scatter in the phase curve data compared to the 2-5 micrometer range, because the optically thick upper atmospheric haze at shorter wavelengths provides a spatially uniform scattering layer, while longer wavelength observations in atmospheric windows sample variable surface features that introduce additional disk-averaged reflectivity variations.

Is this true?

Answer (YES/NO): NO